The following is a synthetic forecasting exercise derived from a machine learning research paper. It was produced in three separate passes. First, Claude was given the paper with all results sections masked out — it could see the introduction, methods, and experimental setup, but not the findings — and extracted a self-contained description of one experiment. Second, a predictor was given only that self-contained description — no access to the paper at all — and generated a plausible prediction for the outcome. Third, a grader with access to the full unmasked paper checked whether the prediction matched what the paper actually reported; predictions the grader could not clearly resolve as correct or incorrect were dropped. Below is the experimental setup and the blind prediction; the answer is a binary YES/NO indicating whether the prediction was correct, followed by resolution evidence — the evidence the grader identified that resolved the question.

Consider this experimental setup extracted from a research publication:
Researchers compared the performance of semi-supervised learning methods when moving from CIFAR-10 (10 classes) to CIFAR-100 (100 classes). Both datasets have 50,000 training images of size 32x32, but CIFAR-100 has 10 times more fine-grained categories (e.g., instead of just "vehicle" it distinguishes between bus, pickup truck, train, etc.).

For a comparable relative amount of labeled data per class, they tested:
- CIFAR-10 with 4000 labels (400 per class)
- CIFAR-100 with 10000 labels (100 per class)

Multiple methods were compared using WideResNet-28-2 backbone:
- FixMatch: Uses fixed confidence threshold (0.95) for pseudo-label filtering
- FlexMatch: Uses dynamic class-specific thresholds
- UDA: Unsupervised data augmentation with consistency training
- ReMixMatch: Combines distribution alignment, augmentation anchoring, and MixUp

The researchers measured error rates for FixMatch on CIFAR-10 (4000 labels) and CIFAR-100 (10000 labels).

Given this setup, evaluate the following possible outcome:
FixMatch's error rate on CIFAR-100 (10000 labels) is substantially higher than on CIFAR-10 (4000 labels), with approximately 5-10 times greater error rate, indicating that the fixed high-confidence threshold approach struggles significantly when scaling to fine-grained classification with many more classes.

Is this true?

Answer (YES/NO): YES